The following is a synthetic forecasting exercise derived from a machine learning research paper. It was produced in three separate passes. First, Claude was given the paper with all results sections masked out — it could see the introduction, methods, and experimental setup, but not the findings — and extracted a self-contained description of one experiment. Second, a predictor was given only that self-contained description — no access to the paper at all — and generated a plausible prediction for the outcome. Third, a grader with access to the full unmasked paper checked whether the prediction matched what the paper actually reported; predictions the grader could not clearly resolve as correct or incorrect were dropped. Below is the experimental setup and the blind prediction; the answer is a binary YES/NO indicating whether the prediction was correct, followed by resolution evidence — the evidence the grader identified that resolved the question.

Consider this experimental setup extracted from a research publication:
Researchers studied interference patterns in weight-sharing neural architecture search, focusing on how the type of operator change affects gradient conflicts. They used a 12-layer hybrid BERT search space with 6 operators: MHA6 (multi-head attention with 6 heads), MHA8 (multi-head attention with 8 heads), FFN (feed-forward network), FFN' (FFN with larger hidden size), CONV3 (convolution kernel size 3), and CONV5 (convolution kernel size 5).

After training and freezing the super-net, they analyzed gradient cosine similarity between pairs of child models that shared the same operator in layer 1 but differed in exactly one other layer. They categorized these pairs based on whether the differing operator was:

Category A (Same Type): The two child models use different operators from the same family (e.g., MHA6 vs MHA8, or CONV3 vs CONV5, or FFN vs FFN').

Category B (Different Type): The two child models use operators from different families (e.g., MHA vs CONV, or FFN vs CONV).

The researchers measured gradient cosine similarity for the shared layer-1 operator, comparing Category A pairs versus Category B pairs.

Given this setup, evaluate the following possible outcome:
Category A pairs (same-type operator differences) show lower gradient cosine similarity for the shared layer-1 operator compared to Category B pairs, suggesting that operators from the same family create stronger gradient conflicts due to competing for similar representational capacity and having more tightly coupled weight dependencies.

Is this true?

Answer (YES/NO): NO